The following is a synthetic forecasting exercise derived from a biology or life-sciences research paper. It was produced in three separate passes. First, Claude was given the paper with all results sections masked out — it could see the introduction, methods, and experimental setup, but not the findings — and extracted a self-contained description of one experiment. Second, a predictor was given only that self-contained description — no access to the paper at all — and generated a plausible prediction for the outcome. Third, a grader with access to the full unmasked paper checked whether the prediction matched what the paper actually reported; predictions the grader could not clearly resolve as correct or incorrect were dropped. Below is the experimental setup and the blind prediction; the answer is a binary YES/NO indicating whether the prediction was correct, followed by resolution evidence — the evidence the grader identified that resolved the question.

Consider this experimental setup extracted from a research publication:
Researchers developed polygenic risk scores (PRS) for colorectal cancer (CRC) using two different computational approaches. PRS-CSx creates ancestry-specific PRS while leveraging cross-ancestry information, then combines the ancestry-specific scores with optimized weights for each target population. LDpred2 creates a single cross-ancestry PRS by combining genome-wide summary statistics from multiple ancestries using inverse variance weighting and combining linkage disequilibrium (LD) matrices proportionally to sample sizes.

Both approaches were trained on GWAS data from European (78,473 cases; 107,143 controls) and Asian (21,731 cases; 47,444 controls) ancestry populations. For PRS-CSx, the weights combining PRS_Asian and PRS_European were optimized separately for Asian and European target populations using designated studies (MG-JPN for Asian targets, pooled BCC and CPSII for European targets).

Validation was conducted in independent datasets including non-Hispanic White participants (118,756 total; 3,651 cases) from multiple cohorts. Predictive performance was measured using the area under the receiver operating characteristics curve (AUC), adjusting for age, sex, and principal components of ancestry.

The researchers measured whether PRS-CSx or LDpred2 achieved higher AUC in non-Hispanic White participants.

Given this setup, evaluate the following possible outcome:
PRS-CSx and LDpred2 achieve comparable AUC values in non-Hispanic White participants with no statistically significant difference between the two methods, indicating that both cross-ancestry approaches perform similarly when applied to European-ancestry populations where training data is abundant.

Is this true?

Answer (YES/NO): NO